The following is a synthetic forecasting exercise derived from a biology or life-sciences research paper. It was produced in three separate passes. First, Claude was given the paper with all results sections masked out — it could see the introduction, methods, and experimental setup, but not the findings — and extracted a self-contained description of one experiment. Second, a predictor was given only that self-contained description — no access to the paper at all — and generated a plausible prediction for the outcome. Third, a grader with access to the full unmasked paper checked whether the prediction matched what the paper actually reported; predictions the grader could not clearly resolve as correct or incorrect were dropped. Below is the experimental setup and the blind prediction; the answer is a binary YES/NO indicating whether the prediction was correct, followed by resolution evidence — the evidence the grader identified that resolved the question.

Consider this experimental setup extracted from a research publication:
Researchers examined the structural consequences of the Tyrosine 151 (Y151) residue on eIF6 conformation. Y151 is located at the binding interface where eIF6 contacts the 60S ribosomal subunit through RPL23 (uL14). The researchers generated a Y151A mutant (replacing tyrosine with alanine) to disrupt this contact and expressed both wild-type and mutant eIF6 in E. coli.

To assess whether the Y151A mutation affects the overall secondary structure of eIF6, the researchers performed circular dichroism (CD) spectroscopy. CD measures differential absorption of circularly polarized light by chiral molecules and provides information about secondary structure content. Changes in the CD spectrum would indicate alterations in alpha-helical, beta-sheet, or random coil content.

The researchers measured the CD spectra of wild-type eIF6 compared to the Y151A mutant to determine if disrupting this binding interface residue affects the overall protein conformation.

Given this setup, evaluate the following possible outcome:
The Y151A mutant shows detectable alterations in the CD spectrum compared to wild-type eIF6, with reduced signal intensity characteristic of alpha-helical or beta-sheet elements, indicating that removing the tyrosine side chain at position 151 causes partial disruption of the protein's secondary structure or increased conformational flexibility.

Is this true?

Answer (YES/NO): YES